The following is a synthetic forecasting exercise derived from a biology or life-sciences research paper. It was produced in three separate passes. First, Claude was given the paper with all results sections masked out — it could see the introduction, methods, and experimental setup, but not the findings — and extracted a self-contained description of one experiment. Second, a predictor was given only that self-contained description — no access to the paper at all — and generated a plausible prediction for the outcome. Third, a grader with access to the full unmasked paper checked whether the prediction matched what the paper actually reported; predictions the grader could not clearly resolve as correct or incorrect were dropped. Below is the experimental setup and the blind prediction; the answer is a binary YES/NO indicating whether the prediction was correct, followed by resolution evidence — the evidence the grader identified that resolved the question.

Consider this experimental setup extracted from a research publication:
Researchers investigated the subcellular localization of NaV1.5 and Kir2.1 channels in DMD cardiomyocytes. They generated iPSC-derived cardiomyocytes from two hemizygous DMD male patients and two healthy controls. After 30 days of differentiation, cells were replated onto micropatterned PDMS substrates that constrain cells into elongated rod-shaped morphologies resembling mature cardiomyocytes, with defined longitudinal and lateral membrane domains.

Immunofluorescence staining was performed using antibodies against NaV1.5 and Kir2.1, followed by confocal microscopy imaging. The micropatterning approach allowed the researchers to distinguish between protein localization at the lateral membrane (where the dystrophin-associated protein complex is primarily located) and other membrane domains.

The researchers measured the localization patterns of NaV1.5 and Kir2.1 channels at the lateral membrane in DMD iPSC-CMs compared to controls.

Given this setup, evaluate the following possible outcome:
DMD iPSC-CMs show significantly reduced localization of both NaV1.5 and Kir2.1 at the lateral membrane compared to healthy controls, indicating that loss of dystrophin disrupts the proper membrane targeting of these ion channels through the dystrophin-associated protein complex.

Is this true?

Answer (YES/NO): NO